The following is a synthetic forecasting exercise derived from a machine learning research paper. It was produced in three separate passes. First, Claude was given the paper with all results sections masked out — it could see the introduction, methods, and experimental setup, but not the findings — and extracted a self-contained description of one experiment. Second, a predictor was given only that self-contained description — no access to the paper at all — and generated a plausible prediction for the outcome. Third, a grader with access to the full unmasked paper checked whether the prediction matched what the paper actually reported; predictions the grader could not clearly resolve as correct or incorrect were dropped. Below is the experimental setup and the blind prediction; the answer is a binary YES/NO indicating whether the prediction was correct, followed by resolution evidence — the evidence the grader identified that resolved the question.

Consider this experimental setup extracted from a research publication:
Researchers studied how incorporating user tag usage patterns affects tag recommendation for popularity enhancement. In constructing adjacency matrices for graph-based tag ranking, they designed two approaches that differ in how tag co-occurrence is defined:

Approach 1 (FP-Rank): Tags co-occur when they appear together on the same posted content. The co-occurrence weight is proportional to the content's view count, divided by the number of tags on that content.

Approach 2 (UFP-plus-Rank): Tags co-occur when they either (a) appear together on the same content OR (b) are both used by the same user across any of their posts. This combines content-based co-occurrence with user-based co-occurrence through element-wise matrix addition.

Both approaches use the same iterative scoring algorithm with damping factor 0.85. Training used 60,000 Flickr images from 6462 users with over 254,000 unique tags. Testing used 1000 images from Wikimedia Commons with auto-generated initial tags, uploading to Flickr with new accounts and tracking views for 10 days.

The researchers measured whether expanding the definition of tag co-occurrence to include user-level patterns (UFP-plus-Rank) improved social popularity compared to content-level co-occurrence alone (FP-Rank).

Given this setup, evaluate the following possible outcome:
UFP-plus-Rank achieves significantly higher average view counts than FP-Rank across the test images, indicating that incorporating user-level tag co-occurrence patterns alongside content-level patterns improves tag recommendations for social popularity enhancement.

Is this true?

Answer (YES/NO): NO